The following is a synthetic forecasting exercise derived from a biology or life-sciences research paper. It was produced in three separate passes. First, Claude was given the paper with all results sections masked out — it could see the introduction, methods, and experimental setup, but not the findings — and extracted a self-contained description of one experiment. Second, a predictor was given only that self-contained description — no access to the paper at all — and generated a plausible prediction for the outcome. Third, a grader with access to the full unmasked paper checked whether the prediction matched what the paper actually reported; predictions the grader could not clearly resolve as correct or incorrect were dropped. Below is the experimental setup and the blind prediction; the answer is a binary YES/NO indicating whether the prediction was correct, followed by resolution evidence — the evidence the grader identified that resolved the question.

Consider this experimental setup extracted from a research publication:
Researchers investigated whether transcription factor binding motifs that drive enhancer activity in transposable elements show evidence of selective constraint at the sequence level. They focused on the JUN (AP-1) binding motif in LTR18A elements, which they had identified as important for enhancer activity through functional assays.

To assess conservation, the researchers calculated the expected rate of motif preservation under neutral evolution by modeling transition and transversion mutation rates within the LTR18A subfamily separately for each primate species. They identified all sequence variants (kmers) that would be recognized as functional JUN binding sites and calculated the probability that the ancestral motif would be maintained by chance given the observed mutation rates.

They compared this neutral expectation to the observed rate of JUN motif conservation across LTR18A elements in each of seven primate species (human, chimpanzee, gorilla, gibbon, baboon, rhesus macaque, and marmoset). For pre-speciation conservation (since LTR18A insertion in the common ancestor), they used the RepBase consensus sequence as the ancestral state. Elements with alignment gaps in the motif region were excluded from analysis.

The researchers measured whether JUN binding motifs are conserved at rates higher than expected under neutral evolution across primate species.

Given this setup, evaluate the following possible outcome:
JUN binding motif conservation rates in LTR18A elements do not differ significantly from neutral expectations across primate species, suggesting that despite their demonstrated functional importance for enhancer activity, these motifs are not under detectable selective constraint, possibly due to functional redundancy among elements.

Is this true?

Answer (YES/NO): NO